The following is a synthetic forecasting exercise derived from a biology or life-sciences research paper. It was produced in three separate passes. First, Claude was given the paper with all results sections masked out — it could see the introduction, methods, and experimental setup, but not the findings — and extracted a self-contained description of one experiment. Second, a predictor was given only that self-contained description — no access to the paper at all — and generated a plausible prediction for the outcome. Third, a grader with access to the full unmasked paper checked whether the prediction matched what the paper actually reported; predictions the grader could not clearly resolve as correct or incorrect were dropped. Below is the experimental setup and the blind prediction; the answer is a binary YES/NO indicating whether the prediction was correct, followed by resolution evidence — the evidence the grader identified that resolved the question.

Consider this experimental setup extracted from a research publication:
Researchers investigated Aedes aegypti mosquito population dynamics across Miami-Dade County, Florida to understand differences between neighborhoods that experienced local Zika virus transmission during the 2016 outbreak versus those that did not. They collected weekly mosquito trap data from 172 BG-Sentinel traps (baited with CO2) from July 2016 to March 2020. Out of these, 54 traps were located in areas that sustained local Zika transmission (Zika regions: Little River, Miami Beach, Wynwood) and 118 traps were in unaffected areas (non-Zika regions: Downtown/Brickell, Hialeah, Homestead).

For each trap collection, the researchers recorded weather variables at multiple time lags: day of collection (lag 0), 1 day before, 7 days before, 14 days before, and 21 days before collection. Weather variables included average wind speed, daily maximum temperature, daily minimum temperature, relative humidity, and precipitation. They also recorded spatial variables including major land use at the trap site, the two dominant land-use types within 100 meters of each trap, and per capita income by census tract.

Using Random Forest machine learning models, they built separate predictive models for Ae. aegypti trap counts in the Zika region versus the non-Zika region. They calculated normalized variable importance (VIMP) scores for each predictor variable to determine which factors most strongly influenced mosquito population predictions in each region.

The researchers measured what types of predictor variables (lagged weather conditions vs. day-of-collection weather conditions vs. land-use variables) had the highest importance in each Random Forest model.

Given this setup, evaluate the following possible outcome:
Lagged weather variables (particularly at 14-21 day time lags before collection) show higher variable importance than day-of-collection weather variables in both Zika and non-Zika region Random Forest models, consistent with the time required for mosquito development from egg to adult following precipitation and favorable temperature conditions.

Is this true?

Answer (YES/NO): NO